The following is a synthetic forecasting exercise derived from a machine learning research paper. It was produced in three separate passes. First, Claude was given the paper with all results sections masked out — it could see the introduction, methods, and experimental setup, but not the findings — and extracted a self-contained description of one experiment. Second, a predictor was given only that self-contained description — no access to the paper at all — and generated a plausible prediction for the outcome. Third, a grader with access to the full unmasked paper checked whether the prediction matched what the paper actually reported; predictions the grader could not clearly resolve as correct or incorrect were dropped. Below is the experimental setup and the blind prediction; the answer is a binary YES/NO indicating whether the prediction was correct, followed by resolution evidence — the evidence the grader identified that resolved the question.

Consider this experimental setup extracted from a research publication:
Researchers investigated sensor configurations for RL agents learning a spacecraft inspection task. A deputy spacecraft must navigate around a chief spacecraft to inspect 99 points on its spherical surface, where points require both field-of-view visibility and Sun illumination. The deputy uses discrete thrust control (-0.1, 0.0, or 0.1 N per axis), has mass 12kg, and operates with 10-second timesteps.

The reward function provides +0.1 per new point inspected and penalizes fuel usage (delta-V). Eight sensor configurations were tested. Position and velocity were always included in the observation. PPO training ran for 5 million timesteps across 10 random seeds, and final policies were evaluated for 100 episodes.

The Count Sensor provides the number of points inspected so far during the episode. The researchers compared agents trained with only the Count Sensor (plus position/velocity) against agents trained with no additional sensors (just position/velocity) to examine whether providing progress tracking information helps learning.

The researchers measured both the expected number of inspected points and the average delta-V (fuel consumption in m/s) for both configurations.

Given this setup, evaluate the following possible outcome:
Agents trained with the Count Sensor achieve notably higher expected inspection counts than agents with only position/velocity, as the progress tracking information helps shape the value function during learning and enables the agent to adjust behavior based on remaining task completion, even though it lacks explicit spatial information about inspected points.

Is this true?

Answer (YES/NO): NO